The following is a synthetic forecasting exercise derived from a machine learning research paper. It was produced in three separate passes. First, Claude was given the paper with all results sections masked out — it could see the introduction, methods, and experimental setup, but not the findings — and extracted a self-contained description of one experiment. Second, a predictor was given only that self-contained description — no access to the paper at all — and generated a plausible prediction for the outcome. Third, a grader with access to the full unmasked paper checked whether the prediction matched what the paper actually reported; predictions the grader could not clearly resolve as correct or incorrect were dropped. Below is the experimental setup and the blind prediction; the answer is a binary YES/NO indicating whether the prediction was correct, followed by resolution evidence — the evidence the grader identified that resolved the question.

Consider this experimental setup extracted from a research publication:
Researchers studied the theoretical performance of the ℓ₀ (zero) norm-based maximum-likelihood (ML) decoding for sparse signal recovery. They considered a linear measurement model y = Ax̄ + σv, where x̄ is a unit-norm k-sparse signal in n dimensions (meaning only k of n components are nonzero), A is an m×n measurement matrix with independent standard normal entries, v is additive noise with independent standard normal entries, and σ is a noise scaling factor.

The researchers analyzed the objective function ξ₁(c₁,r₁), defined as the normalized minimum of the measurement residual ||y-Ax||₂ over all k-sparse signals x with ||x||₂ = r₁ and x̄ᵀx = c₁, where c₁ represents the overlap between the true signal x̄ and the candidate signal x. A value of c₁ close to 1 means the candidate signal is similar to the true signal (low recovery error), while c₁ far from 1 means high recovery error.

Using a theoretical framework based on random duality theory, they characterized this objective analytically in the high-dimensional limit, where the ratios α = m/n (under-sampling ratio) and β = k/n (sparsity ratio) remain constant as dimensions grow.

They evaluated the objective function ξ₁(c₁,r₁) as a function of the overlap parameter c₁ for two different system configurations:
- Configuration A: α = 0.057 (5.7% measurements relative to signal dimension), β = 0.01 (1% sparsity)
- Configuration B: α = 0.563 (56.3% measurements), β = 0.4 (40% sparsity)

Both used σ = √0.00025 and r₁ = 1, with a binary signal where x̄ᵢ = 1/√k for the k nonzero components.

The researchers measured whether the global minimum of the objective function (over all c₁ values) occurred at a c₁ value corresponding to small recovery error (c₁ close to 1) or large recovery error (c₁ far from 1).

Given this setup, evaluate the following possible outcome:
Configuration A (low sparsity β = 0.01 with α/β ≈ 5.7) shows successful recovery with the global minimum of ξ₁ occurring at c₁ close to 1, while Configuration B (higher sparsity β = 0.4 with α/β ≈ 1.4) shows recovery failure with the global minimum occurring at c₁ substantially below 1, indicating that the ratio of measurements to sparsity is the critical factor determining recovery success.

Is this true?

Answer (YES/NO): NO